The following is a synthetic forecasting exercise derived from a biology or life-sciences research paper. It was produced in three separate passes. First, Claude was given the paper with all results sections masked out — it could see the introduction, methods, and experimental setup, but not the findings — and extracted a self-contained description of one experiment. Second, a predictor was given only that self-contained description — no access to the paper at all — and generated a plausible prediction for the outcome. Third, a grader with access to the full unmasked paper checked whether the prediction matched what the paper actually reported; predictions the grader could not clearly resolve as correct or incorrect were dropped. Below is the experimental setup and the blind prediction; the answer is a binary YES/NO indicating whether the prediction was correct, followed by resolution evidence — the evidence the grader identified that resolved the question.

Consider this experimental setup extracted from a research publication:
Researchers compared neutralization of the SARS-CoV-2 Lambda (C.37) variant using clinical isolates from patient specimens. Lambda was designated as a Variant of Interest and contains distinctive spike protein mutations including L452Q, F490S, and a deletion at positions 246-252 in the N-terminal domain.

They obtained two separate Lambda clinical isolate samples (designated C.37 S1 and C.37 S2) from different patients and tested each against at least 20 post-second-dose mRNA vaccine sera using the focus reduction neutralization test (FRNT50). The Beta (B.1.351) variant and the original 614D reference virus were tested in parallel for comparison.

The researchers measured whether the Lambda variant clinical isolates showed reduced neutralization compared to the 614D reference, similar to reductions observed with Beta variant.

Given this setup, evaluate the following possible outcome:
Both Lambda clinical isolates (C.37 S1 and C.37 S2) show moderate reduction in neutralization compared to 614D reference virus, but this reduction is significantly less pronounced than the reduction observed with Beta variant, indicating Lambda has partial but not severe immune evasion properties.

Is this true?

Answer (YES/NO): NO